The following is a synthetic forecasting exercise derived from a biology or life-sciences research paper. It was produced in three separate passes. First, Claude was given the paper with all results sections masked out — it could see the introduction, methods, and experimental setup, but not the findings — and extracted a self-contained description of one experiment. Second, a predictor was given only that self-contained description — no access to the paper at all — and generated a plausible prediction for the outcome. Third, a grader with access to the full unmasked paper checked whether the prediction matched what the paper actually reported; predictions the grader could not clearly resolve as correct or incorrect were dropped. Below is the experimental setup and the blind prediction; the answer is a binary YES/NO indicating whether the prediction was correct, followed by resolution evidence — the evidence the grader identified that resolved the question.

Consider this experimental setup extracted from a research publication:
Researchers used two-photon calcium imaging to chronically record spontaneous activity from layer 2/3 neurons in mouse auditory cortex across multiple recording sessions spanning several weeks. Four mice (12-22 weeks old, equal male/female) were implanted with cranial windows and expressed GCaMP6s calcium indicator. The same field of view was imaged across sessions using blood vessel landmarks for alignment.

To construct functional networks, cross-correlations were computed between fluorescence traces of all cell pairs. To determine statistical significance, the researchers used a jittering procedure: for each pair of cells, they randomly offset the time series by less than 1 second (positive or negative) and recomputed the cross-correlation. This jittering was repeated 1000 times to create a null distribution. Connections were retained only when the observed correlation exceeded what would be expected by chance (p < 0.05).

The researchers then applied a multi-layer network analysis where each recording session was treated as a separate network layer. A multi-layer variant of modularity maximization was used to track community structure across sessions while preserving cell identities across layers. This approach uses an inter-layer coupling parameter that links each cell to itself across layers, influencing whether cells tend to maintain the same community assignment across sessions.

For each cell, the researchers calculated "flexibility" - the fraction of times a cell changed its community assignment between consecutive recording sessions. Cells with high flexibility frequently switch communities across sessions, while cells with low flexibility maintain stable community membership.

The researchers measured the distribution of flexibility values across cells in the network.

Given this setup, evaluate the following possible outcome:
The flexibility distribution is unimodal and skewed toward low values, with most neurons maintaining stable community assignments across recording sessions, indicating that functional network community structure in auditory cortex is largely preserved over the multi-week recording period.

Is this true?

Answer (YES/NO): NO